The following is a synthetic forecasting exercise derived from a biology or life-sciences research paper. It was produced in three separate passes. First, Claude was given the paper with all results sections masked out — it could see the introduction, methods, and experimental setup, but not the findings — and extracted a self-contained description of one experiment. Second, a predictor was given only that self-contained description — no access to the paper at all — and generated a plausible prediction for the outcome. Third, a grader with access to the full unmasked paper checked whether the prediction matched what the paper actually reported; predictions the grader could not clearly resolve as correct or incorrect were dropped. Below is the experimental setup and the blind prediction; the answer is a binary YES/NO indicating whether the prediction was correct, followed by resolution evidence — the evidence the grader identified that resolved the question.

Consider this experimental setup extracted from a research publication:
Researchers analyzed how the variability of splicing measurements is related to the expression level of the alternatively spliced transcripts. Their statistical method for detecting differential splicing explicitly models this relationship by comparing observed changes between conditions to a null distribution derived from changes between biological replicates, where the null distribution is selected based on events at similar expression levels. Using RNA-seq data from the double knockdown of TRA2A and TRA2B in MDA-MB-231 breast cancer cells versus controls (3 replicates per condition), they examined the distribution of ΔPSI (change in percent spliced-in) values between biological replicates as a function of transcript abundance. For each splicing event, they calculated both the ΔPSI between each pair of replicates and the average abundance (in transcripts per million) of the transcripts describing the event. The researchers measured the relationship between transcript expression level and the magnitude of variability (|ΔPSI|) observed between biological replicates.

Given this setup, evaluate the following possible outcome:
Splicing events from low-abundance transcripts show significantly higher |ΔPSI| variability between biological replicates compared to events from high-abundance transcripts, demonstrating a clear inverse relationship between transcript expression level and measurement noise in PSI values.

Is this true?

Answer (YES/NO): YES